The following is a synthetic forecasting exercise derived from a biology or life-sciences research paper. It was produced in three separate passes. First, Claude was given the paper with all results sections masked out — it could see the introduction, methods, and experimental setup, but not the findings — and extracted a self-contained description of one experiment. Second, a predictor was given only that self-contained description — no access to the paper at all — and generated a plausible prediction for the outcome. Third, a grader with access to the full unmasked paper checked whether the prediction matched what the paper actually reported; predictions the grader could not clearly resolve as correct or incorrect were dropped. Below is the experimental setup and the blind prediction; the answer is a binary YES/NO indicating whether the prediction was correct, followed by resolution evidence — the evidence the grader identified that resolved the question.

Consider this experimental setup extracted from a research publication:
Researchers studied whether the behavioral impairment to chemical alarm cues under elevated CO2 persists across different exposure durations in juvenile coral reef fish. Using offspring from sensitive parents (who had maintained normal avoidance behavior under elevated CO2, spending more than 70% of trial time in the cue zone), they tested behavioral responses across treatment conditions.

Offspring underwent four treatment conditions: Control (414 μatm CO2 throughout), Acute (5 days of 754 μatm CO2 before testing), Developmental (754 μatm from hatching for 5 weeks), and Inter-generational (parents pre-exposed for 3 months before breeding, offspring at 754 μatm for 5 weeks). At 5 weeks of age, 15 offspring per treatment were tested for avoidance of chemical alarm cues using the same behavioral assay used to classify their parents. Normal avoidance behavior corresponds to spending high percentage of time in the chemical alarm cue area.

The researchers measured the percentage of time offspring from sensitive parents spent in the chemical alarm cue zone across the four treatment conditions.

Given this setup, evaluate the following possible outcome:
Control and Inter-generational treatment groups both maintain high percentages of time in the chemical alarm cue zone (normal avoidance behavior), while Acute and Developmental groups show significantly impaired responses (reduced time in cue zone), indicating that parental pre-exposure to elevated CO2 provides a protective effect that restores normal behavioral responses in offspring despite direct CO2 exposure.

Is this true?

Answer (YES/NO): NO